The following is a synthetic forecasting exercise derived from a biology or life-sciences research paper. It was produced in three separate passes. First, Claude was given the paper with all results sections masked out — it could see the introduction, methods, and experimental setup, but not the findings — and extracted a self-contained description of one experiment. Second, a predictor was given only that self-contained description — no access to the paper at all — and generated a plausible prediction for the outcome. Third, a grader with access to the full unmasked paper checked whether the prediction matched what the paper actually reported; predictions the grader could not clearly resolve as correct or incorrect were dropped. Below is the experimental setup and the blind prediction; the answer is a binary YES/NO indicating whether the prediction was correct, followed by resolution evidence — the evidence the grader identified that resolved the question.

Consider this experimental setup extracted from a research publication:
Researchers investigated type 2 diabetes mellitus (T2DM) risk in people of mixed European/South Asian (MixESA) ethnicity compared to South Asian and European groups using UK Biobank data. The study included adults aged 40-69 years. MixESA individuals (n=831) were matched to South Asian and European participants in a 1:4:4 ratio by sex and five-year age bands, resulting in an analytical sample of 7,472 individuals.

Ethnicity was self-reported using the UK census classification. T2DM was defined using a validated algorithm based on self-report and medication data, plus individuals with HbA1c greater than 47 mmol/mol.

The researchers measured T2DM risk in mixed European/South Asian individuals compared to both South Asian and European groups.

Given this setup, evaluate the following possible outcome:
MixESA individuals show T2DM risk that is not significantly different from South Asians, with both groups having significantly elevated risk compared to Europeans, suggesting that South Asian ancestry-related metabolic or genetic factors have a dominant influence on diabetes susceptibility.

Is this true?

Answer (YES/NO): NO